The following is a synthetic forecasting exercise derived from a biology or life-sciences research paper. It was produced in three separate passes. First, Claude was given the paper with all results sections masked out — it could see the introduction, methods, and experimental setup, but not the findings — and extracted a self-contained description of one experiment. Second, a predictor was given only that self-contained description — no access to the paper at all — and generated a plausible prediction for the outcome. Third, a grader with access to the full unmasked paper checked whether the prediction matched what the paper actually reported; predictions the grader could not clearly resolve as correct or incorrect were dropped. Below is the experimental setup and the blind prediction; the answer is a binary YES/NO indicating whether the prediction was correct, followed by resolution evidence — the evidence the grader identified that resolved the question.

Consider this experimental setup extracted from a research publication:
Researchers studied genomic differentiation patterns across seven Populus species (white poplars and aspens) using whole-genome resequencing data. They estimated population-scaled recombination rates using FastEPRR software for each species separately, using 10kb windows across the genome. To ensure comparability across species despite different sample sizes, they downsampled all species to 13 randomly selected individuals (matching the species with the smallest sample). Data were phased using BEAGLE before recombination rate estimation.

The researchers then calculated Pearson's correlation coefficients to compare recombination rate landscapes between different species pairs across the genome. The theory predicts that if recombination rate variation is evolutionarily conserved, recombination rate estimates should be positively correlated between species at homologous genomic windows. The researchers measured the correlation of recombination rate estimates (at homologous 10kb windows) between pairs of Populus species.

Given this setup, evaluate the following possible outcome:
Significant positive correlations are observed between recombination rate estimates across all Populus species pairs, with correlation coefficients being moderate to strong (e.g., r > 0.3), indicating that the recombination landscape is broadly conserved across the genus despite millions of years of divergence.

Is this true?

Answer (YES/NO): NO